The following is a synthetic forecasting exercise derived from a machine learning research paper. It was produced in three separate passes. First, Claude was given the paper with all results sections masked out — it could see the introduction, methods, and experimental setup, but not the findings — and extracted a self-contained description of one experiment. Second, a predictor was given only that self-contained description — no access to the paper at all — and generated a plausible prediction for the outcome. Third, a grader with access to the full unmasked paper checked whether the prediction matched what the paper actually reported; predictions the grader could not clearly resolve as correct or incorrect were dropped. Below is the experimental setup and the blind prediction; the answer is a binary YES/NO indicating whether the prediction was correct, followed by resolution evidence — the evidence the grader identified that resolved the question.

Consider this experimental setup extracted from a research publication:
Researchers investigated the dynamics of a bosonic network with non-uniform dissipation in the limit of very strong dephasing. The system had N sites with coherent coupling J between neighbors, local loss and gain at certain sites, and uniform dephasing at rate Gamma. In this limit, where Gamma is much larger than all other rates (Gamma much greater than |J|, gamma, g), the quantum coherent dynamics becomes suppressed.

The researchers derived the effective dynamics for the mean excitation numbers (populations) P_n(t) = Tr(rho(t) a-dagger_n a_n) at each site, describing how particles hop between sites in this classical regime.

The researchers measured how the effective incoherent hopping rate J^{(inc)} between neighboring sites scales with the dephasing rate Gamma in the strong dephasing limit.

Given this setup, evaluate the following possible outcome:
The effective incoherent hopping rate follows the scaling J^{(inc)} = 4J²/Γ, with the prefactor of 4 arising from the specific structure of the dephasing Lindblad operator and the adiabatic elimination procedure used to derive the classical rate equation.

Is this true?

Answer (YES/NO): NO